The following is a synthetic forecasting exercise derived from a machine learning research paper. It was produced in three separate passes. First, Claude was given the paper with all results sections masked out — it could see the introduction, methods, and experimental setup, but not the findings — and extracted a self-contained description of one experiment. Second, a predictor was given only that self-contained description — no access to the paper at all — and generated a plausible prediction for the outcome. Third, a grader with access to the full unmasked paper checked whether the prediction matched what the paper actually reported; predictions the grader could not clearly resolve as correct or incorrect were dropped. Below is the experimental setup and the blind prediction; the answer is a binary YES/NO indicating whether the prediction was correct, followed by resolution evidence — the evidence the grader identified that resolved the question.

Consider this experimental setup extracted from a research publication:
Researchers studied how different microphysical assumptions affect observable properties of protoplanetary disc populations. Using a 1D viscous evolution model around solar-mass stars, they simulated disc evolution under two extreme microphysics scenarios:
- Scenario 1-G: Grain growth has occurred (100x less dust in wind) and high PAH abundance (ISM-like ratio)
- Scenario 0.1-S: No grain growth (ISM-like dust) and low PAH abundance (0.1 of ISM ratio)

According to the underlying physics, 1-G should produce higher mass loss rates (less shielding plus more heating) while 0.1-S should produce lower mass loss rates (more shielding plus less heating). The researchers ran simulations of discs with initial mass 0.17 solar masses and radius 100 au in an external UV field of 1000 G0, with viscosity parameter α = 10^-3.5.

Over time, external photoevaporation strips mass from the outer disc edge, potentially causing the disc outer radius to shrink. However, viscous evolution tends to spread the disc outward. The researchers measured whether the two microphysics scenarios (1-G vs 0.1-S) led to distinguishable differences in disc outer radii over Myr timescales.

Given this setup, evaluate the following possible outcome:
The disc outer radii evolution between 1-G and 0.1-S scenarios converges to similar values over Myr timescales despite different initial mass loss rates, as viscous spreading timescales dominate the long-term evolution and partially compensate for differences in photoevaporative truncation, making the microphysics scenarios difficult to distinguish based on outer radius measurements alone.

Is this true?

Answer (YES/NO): NO